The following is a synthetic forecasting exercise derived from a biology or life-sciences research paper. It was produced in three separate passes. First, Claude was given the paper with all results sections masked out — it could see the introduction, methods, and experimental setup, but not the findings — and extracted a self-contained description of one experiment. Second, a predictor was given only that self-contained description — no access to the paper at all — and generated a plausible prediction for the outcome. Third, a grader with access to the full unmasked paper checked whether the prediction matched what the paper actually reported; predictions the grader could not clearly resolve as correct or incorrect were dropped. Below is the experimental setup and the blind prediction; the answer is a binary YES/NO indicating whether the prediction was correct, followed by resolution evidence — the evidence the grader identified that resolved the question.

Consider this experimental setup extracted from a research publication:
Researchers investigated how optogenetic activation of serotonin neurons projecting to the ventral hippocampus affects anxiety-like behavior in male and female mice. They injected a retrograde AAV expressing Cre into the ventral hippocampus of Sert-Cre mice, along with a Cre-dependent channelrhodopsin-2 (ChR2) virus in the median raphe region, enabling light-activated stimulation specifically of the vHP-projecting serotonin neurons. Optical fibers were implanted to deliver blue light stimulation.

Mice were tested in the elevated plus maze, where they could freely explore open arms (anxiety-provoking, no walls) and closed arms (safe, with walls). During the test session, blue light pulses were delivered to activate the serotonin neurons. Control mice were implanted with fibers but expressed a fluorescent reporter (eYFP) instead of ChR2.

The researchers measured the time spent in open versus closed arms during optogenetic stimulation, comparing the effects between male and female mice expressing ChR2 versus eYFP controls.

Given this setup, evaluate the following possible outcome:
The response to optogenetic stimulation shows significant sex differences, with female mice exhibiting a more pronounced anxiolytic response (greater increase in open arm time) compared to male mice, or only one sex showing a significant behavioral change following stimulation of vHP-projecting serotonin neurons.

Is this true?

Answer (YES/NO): NO